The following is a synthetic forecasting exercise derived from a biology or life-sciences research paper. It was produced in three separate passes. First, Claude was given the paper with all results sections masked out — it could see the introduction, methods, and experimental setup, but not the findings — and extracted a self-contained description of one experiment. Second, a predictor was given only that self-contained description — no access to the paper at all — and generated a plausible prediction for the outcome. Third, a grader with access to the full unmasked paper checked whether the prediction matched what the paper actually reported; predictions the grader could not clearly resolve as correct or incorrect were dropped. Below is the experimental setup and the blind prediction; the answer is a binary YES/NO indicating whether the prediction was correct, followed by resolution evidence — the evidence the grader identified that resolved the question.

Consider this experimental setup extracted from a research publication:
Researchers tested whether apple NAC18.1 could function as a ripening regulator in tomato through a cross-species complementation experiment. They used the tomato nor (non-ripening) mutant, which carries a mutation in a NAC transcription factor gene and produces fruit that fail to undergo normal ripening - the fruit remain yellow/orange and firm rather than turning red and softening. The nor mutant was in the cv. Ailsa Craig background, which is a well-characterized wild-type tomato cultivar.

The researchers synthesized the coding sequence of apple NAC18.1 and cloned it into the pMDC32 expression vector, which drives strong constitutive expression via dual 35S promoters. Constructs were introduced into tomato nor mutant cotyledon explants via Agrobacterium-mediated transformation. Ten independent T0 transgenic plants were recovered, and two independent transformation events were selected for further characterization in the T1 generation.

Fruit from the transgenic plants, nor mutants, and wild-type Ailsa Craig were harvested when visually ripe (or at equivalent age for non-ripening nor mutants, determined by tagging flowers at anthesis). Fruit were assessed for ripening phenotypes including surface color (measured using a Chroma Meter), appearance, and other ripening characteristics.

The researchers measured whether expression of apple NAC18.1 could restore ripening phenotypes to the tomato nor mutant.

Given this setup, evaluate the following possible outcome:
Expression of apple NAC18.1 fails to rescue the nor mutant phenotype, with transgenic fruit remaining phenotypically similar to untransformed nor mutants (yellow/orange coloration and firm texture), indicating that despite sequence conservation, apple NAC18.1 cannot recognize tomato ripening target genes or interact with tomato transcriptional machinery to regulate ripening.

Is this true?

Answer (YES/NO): NO